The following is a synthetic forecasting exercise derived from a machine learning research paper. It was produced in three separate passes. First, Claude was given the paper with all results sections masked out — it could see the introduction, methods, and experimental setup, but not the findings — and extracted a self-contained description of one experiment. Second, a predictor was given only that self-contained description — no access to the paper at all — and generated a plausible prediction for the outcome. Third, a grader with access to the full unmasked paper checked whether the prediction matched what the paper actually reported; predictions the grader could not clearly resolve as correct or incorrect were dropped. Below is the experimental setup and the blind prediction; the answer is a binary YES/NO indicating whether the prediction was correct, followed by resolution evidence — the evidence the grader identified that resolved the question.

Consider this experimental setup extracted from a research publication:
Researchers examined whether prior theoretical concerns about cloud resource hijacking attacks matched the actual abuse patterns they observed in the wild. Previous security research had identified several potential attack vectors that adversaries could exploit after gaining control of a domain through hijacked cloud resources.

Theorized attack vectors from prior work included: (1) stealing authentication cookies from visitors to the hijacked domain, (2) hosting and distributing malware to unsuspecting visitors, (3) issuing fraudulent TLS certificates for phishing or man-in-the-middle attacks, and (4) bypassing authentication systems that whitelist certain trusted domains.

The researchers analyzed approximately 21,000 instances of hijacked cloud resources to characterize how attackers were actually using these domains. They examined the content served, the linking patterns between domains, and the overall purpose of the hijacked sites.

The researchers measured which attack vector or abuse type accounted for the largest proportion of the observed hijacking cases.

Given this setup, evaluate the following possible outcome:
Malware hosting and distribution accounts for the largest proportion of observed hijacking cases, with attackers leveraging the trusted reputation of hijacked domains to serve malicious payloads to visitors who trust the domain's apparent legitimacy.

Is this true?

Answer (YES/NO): NO